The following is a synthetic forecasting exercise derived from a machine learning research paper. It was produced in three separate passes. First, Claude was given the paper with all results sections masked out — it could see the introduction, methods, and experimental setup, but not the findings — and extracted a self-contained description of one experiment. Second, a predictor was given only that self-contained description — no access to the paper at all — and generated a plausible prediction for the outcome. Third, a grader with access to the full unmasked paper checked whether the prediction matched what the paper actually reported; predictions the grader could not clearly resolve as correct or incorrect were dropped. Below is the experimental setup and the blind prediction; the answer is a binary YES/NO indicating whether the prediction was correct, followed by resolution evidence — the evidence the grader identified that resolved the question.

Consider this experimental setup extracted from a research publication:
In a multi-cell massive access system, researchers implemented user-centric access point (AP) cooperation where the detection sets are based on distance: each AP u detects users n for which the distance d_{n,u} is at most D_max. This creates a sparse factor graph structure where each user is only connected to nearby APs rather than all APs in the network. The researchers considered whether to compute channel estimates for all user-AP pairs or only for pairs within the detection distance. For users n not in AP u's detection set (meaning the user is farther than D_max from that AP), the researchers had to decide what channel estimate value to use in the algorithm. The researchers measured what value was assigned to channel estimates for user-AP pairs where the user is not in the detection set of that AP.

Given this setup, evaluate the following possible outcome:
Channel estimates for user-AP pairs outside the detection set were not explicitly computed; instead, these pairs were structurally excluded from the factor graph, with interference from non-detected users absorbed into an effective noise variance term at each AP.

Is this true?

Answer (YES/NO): YES